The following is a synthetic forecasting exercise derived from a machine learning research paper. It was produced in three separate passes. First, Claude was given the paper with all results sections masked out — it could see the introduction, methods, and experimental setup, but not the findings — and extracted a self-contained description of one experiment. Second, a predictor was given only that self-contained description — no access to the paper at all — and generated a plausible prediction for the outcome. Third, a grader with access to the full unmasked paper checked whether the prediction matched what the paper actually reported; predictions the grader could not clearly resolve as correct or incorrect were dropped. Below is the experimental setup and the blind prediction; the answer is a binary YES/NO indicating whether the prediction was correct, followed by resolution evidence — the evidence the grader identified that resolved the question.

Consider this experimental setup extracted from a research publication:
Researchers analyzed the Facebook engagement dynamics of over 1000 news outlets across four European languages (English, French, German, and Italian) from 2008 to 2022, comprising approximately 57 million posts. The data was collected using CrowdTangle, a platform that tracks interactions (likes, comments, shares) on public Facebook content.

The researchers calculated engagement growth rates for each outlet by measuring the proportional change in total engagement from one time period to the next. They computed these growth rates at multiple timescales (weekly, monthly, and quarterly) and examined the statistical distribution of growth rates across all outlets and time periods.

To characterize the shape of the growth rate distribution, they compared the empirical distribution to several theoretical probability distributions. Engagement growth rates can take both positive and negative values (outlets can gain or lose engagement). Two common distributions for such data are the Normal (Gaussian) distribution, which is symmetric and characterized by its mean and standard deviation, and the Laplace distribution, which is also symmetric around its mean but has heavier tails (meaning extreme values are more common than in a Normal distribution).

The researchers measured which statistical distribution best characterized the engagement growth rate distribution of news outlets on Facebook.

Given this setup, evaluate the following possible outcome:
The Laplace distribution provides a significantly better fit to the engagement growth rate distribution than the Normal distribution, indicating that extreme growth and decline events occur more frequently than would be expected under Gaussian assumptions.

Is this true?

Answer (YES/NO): YES